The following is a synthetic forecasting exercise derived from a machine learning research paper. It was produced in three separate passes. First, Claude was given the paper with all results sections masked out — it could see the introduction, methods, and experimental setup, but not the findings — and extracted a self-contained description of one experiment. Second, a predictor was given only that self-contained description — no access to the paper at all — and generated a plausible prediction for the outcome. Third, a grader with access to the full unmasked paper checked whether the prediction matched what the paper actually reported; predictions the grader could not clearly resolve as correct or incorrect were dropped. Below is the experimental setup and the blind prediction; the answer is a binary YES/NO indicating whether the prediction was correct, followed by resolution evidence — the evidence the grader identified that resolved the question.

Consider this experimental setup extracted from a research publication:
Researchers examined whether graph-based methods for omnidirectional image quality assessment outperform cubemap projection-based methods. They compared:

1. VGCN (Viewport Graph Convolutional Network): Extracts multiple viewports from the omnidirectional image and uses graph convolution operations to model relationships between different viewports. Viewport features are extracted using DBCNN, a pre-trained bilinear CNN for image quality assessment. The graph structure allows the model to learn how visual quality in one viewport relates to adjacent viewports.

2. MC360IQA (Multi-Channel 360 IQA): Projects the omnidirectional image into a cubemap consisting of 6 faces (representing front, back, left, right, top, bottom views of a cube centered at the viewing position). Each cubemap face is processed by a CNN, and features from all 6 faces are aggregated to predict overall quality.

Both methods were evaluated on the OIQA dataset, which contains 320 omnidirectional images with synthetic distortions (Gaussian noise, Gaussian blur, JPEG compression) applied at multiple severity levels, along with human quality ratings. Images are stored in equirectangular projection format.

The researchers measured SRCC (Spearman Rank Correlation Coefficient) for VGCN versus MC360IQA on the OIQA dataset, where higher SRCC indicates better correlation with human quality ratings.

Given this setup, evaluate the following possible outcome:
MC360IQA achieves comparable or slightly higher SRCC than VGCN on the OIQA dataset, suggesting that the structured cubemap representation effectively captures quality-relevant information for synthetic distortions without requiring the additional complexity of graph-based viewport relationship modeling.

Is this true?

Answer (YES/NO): NO